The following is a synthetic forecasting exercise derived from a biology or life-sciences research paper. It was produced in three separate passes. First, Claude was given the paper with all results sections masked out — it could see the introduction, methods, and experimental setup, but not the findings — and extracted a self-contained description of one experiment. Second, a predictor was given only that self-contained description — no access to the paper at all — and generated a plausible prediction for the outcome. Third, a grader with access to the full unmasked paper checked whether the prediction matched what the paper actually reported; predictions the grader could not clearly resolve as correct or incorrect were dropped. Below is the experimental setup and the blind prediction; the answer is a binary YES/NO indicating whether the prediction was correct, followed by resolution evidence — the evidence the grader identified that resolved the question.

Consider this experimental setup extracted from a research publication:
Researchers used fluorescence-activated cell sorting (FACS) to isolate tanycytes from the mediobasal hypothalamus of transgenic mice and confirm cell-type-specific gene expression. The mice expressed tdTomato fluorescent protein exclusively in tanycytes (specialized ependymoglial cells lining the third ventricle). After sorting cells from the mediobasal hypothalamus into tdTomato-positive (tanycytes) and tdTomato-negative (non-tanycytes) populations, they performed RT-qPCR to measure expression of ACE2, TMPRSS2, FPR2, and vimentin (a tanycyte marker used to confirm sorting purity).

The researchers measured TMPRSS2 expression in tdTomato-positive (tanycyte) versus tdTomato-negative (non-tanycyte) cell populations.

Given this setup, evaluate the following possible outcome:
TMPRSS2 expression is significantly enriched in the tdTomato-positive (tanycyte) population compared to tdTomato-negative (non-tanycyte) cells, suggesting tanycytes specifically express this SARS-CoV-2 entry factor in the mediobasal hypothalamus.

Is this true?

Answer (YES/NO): YES